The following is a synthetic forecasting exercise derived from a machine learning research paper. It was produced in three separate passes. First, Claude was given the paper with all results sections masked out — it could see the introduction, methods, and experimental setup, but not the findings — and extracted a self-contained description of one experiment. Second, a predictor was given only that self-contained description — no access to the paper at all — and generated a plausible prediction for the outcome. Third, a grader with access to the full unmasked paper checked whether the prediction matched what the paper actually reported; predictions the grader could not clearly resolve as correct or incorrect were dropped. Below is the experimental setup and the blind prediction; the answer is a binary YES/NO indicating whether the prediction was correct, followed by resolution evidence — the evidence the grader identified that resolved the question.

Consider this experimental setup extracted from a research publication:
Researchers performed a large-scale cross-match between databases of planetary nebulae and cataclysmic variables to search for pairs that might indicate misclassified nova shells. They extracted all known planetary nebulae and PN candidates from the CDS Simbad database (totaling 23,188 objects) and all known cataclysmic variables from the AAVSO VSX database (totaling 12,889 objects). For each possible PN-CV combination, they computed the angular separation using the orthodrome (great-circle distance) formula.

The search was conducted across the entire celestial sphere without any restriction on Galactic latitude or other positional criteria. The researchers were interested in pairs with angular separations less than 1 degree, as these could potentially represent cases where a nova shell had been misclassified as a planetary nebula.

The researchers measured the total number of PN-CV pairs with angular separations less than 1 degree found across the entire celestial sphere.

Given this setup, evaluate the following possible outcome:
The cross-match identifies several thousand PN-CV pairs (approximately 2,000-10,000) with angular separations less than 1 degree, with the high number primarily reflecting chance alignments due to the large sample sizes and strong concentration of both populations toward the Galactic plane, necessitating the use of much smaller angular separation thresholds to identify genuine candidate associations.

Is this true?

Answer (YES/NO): NO